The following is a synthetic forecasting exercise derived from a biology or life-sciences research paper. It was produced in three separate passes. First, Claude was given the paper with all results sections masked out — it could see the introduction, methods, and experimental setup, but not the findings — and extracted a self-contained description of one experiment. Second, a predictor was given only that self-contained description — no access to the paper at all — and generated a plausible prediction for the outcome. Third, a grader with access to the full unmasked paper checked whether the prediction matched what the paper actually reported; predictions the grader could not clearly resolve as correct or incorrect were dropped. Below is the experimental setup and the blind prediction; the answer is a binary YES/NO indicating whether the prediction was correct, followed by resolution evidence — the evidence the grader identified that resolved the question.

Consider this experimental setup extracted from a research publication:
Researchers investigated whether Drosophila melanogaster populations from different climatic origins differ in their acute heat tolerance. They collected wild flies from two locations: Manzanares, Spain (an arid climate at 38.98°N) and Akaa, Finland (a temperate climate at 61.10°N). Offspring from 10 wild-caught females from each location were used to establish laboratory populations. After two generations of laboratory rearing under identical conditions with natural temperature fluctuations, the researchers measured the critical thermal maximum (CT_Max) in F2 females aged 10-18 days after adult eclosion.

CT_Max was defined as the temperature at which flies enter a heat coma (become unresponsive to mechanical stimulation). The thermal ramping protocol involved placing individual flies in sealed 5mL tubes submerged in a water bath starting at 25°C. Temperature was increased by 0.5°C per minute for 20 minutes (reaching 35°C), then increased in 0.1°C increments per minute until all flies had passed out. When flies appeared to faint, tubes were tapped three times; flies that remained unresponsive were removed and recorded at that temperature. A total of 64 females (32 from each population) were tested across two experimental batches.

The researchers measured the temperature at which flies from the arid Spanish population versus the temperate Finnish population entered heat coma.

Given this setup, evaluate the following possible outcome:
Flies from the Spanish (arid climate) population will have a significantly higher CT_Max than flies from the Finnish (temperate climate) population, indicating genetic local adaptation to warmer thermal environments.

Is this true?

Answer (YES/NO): YES